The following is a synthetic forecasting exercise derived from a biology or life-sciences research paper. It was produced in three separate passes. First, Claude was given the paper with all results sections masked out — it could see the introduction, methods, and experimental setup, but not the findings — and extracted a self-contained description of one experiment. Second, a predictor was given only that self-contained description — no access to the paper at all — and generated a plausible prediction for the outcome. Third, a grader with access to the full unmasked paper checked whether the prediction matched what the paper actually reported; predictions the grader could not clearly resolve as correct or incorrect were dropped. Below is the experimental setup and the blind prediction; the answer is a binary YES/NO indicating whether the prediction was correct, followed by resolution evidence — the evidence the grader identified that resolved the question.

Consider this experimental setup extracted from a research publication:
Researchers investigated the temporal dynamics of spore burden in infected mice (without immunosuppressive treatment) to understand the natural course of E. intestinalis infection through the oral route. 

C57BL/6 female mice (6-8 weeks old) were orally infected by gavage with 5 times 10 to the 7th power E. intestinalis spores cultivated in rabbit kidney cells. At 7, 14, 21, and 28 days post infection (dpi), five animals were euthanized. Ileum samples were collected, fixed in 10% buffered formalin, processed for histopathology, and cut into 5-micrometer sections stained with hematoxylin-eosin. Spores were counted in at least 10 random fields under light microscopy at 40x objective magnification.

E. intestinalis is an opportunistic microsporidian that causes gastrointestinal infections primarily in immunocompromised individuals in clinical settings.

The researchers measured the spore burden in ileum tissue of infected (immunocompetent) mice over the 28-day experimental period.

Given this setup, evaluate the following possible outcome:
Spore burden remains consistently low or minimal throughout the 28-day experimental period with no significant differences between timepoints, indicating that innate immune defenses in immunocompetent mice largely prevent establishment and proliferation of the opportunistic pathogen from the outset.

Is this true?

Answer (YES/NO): NO